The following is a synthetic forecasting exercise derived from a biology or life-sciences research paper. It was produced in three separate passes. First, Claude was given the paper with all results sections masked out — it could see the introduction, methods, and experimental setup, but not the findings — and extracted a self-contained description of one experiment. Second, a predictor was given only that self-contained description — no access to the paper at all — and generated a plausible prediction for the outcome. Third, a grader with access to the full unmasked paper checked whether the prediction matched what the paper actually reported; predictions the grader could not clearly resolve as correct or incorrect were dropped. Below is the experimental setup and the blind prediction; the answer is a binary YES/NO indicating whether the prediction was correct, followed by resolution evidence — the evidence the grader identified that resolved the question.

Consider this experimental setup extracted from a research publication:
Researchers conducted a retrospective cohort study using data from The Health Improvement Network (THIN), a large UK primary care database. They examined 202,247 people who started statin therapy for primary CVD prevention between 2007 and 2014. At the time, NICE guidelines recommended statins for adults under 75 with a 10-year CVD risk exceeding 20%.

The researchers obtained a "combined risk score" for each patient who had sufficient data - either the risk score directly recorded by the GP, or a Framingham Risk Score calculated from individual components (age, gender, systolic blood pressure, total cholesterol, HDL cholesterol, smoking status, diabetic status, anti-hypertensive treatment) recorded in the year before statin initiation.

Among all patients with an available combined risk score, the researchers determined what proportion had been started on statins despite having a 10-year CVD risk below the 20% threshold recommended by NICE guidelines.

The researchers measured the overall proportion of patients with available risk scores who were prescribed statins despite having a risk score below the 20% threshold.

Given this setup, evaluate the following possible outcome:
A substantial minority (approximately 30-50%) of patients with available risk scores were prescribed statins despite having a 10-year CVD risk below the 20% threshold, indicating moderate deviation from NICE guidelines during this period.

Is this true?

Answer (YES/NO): YES